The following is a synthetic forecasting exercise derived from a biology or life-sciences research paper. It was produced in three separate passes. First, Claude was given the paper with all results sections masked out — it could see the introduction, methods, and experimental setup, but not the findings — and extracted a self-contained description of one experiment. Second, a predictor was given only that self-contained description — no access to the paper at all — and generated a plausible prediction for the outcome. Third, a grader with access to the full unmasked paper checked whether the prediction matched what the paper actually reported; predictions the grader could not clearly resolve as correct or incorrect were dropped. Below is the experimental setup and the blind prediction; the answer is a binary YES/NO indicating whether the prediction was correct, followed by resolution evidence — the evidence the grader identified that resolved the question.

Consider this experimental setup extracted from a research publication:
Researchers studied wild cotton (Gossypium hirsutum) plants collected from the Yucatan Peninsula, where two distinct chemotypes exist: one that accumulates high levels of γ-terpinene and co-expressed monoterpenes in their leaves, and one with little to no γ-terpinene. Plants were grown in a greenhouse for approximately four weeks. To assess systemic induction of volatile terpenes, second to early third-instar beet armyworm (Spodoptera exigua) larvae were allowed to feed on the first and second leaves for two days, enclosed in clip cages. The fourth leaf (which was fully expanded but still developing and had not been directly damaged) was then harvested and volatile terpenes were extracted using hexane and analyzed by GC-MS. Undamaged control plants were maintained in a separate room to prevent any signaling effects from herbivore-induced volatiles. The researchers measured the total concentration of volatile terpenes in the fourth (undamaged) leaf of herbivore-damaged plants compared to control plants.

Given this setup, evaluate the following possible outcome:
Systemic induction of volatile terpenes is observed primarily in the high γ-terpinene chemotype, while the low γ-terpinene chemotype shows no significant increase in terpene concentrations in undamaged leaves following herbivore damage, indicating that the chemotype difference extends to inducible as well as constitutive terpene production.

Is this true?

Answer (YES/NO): NO